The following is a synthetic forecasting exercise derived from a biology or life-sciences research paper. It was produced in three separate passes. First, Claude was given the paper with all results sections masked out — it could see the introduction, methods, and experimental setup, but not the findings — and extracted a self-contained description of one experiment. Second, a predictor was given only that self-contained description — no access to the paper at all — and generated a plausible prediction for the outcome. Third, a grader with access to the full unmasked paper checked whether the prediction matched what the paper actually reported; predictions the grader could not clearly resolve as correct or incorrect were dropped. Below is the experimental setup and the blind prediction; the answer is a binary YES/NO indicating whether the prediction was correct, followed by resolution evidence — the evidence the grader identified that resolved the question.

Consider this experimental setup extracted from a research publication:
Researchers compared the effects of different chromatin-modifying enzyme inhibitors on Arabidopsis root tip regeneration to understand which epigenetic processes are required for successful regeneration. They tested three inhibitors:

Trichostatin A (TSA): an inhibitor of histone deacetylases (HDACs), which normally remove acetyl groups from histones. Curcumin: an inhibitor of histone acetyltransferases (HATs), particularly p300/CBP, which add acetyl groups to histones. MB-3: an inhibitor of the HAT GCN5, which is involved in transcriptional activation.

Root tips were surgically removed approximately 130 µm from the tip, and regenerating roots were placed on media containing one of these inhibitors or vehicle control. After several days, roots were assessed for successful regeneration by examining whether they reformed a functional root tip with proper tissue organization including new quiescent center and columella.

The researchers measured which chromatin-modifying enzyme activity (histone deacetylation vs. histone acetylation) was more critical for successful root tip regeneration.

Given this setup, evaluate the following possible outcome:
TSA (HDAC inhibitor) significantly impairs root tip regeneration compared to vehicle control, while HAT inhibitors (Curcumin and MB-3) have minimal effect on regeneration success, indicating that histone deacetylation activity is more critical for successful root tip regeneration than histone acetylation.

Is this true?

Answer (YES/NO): NO